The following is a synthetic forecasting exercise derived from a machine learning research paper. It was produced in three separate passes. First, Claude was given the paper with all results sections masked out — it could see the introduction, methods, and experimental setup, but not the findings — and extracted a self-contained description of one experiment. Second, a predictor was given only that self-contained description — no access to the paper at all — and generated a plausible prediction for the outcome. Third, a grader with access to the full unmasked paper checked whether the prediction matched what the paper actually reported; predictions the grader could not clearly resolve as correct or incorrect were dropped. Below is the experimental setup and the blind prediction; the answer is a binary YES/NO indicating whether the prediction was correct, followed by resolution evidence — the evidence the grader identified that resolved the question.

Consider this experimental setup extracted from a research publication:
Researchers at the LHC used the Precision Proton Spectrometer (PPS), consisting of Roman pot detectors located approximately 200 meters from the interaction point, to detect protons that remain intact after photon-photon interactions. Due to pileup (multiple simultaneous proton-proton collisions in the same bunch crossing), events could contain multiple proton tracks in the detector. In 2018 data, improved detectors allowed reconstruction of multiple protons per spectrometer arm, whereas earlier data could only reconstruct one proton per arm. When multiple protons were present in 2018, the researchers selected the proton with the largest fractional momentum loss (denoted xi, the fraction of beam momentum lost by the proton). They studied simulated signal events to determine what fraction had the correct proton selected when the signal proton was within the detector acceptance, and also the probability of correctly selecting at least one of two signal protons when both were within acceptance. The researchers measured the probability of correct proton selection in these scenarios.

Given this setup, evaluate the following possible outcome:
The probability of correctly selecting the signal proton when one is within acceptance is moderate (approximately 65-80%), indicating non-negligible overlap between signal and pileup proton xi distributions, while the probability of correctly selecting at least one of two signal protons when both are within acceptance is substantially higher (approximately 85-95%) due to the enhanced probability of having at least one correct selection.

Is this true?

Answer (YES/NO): YES